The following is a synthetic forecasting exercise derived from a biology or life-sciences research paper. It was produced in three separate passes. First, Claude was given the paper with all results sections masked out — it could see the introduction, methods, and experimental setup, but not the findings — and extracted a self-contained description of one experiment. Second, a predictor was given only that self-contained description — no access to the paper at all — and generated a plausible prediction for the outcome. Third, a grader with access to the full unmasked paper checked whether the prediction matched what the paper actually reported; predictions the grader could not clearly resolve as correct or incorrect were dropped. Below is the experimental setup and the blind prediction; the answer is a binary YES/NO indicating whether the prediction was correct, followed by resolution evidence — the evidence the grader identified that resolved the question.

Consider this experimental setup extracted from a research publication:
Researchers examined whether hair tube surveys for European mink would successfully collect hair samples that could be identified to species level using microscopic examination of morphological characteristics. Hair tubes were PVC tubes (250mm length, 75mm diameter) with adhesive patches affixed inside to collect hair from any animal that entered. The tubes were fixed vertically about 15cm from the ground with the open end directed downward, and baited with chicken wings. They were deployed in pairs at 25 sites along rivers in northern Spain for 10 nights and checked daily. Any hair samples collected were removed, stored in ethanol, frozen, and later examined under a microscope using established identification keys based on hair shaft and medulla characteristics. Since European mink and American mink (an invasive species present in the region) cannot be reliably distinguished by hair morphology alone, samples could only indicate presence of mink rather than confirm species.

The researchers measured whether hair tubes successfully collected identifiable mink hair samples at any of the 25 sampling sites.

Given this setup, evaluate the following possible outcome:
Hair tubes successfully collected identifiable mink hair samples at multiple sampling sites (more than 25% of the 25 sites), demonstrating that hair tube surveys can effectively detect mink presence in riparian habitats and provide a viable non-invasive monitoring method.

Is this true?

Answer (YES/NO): YES